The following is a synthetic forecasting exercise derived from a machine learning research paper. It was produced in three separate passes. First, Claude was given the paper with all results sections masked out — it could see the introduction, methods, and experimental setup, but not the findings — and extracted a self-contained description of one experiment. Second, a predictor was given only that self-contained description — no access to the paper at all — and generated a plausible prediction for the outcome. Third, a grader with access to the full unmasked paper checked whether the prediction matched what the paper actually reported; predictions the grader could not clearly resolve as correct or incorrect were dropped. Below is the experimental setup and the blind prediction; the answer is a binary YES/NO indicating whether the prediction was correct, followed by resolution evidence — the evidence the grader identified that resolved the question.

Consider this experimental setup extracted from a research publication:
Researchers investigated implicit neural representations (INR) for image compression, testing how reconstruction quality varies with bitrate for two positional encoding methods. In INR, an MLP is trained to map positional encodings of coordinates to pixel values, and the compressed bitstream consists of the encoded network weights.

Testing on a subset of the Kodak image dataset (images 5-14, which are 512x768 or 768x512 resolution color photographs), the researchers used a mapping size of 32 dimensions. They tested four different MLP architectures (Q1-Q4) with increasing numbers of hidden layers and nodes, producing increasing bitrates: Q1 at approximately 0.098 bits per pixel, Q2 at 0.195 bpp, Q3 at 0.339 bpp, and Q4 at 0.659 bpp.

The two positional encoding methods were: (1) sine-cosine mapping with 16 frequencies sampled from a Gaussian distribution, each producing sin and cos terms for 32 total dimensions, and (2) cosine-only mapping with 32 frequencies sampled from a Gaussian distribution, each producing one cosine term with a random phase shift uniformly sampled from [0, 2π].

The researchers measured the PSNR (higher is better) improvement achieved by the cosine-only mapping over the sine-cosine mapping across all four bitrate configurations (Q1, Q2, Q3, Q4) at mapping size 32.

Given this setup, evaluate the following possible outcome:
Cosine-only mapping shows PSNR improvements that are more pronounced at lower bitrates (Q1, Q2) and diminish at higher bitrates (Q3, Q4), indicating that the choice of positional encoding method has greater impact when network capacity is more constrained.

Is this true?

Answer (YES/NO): NO